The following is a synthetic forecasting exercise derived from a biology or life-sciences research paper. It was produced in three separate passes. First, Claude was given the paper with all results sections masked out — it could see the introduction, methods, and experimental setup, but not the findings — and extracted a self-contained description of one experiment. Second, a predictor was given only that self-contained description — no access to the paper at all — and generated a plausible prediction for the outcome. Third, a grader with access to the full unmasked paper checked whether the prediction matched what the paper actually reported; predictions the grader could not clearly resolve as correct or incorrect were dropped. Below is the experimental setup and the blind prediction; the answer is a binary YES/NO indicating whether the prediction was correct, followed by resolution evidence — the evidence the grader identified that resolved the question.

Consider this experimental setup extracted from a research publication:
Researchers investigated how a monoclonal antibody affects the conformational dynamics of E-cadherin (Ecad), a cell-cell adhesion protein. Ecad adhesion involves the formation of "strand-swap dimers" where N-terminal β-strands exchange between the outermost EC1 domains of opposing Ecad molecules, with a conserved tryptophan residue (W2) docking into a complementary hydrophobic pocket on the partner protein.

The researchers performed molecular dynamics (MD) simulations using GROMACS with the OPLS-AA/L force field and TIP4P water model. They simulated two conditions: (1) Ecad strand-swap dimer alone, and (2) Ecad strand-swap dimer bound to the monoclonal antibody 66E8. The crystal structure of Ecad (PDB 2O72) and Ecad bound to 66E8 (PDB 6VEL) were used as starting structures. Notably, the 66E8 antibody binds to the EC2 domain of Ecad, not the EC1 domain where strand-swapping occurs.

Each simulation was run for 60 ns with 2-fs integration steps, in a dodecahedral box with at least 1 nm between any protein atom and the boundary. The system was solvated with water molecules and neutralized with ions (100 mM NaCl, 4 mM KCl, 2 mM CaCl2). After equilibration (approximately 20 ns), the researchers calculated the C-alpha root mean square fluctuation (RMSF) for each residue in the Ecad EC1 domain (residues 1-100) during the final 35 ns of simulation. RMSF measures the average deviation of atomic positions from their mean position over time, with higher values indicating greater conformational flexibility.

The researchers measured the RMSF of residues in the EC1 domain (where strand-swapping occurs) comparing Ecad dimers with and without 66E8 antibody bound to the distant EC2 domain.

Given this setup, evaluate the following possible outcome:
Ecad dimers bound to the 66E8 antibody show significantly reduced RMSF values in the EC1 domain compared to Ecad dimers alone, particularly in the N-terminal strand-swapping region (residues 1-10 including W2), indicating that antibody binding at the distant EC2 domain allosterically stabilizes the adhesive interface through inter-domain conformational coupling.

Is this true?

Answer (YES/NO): NO